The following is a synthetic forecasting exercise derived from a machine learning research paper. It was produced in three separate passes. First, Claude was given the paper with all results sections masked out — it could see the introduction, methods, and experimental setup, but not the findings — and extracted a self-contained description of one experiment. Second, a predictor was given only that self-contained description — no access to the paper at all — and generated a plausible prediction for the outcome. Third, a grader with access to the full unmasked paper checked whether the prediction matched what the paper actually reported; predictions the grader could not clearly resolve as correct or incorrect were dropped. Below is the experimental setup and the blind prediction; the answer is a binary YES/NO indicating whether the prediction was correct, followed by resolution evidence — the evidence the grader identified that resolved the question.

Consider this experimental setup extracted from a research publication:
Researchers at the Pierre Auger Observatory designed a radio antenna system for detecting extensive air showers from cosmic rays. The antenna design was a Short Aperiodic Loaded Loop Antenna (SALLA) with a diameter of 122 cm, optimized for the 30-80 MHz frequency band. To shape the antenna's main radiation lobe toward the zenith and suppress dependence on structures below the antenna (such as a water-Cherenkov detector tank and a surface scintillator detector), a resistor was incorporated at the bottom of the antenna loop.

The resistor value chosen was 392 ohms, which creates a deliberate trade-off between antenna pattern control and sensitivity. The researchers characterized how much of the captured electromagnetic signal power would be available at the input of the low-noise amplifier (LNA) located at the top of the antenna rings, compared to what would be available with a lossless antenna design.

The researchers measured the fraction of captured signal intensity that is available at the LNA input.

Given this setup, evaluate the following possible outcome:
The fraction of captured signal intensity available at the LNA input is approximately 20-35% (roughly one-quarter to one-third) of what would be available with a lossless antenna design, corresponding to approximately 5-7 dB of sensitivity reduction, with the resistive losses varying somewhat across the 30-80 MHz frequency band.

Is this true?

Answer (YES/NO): NO